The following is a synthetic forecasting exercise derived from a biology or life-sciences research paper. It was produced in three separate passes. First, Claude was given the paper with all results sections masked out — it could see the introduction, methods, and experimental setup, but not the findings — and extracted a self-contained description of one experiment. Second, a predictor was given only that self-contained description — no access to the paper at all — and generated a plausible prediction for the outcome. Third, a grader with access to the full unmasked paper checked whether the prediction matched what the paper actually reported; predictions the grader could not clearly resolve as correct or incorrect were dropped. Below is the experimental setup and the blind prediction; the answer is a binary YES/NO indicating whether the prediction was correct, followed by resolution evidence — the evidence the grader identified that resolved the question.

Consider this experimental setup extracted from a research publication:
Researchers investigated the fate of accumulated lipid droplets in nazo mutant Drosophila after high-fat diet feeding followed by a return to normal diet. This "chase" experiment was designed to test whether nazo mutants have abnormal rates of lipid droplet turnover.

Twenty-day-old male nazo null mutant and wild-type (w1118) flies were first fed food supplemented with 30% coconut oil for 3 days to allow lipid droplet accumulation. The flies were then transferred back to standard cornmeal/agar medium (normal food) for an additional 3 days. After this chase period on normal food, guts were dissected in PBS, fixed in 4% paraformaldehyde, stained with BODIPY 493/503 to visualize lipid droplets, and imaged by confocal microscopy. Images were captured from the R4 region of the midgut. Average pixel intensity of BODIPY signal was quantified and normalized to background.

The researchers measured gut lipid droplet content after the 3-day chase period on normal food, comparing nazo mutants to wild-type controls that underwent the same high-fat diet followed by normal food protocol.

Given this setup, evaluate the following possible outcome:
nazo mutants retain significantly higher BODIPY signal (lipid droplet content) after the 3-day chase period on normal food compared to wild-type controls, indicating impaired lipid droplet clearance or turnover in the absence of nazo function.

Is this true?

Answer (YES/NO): NO